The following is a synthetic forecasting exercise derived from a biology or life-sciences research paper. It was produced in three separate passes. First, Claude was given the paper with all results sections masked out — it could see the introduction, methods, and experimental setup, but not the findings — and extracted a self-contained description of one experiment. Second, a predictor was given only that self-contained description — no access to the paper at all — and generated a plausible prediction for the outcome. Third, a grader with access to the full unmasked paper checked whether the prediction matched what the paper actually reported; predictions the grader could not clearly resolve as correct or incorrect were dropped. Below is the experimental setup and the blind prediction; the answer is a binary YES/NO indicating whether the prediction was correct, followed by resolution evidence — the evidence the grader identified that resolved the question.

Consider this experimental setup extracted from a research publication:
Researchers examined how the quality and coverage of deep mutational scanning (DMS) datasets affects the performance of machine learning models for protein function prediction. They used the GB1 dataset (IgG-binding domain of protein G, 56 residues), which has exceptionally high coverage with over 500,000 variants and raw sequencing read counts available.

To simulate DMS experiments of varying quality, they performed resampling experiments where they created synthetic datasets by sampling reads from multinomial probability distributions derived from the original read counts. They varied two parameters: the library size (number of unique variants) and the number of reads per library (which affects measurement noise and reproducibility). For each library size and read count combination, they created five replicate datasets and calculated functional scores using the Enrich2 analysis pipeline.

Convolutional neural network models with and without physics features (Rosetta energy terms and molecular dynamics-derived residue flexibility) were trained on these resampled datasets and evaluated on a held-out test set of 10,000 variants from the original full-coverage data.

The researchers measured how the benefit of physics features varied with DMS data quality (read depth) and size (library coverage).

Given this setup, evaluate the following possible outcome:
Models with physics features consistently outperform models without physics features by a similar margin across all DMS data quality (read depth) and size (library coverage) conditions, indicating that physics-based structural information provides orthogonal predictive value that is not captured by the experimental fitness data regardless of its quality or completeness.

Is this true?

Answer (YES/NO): NO